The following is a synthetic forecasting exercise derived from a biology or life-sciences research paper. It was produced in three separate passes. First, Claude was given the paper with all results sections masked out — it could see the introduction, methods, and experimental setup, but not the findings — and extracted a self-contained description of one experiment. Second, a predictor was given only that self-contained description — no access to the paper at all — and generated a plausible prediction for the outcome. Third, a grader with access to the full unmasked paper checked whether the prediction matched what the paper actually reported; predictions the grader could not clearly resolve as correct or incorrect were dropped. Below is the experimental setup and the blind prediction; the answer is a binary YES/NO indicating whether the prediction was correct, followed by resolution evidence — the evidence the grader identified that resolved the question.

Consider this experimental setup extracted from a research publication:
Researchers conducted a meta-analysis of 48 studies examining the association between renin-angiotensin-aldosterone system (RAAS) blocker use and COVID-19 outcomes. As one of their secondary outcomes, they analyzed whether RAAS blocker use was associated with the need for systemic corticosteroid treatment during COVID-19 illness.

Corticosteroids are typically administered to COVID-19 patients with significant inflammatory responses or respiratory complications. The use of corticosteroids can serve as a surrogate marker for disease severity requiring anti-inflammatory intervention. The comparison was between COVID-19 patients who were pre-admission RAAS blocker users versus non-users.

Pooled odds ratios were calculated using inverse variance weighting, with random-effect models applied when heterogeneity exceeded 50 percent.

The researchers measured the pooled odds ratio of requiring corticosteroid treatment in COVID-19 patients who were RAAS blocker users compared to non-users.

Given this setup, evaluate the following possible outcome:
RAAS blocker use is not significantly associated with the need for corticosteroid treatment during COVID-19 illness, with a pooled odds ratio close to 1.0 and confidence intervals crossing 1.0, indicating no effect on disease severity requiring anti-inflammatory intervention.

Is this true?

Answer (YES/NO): YES